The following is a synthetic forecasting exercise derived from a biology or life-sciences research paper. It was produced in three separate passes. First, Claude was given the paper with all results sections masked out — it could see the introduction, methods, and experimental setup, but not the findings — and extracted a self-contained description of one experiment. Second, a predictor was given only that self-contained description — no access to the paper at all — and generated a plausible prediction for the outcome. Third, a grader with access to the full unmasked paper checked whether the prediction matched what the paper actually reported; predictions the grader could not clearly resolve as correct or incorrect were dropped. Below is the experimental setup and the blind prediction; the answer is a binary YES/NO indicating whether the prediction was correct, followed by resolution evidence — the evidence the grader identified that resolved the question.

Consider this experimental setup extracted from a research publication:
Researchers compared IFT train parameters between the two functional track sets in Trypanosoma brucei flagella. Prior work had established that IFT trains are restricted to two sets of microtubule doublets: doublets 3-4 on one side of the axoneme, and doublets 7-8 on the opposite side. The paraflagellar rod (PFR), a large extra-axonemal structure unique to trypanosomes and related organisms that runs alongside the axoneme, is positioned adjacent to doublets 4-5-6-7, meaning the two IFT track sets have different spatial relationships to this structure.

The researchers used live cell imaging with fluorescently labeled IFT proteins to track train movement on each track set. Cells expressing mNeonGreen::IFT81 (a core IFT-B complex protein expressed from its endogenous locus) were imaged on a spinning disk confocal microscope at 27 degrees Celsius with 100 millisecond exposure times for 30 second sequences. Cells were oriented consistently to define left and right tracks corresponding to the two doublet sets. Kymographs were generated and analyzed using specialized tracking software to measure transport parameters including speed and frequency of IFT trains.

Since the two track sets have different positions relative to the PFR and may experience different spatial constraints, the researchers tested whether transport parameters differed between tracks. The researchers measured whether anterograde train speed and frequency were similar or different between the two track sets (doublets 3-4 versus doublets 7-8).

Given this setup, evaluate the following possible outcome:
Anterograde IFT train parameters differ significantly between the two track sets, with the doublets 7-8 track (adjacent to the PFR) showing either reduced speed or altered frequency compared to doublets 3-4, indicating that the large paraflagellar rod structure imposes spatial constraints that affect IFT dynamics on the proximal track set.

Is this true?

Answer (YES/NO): NO